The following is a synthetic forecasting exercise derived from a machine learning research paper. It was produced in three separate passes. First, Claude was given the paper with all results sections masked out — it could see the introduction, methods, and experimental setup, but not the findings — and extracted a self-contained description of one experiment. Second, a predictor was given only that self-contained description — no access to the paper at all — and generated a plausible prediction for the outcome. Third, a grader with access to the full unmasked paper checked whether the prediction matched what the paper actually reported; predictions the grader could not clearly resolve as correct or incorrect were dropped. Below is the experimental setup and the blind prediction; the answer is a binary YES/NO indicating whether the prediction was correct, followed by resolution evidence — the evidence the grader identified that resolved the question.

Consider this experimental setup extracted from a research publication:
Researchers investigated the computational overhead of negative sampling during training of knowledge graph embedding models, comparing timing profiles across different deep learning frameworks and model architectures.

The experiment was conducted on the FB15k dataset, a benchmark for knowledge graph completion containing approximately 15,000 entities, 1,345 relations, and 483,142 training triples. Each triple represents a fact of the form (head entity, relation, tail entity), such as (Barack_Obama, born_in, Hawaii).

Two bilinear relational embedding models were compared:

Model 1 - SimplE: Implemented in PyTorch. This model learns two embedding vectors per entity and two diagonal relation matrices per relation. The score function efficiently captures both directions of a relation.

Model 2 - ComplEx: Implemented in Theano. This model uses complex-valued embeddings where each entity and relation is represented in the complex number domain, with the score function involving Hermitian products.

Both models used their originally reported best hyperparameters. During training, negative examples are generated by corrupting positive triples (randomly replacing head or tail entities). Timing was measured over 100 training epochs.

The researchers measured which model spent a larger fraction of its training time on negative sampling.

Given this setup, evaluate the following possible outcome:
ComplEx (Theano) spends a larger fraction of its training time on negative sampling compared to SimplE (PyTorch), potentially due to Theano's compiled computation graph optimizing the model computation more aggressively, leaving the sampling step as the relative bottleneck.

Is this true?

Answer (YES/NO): NO